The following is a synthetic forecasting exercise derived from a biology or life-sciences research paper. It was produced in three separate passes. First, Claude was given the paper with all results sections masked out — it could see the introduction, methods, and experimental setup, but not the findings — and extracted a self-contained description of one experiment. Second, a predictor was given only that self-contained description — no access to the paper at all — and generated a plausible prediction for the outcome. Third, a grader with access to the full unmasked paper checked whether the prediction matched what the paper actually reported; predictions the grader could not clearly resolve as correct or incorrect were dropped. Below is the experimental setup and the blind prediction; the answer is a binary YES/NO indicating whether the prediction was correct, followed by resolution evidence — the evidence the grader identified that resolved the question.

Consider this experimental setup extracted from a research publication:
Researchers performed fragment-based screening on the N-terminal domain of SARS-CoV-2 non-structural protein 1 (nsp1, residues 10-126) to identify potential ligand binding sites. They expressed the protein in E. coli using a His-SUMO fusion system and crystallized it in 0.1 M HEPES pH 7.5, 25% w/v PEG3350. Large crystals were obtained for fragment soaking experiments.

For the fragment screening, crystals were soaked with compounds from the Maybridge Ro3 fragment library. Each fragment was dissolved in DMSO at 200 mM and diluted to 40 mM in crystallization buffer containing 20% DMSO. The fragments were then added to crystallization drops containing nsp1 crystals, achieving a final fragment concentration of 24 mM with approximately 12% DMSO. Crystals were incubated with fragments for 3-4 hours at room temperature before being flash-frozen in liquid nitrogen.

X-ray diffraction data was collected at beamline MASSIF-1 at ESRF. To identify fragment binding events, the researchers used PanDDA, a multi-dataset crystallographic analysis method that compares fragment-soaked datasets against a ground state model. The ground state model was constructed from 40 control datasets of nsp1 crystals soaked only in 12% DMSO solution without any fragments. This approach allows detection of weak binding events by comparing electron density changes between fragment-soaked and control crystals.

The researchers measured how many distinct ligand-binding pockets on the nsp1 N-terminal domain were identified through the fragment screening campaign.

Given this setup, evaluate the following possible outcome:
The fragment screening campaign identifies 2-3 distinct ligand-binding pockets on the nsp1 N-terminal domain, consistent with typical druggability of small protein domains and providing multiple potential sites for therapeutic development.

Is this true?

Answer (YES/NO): YES